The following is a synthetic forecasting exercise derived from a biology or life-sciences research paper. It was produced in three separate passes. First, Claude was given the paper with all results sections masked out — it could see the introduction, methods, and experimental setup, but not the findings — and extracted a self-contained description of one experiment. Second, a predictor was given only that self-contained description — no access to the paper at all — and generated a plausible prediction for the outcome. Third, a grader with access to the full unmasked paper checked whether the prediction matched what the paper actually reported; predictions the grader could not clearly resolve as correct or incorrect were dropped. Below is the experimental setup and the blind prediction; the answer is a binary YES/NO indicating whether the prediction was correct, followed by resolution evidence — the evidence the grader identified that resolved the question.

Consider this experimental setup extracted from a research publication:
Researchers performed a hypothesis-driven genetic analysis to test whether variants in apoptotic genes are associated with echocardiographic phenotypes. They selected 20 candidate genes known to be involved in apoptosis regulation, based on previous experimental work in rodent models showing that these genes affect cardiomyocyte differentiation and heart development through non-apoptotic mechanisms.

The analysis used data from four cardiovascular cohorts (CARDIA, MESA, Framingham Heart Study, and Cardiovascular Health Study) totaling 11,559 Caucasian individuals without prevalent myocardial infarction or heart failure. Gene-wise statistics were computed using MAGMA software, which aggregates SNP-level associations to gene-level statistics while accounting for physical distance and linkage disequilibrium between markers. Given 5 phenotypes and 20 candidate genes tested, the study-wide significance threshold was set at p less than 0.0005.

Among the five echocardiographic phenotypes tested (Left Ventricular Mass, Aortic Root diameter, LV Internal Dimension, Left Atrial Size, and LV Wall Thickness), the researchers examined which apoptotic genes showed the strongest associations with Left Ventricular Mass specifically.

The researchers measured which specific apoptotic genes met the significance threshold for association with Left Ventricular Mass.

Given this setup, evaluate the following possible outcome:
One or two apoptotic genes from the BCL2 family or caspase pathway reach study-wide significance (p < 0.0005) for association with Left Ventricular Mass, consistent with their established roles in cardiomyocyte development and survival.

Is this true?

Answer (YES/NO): NO